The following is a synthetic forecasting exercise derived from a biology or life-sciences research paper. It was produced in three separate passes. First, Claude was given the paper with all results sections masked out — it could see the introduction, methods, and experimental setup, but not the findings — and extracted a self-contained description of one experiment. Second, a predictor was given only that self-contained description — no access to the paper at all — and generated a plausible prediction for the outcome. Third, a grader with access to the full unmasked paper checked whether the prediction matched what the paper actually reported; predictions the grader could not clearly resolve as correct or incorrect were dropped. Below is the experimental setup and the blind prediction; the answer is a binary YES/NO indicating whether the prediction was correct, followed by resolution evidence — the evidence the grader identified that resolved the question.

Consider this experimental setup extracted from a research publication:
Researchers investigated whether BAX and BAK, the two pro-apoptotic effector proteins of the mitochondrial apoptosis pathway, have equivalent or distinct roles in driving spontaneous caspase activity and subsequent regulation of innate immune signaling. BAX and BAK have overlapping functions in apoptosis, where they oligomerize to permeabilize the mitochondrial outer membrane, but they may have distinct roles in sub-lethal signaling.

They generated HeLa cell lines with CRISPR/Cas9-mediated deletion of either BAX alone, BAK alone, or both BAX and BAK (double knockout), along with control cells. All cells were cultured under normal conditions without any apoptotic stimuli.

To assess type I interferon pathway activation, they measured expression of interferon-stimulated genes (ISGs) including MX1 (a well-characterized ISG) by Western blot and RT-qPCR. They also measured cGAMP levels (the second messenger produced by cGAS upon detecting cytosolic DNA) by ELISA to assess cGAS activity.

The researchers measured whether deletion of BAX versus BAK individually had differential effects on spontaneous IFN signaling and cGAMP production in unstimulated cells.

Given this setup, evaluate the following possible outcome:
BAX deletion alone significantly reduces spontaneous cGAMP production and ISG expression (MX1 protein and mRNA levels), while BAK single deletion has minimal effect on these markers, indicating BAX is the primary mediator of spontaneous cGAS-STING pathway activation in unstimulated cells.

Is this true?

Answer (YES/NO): NO